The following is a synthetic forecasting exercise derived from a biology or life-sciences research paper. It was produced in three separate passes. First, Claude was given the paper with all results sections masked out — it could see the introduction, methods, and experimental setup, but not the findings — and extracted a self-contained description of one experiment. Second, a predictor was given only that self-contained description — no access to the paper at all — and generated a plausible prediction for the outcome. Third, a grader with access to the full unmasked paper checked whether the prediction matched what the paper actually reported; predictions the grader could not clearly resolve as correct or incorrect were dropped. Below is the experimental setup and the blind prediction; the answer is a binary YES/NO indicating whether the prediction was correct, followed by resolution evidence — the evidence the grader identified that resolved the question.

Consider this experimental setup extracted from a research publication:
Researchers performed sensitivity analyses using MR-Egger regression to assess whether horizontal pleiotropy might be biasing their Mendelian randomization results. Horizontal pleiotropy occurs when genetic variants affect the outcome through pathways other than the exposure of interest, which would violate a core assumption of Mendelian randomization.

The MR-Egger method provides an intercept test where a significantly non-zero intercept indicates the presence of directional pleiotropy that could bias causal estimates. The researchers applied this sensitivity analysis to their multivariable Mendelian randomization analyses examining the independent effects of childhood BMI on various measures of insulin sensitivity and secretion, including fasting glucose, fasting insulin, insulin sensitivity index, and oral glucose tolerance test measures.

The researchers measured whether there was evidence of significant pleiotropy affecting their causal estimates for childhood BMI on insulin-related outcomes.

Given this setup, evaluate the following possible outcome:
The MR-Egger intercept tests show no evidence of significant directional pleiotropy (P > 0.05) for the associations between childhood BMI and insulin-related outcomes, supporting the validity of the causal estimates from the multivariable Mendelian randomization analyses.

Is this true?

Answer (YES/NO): NO